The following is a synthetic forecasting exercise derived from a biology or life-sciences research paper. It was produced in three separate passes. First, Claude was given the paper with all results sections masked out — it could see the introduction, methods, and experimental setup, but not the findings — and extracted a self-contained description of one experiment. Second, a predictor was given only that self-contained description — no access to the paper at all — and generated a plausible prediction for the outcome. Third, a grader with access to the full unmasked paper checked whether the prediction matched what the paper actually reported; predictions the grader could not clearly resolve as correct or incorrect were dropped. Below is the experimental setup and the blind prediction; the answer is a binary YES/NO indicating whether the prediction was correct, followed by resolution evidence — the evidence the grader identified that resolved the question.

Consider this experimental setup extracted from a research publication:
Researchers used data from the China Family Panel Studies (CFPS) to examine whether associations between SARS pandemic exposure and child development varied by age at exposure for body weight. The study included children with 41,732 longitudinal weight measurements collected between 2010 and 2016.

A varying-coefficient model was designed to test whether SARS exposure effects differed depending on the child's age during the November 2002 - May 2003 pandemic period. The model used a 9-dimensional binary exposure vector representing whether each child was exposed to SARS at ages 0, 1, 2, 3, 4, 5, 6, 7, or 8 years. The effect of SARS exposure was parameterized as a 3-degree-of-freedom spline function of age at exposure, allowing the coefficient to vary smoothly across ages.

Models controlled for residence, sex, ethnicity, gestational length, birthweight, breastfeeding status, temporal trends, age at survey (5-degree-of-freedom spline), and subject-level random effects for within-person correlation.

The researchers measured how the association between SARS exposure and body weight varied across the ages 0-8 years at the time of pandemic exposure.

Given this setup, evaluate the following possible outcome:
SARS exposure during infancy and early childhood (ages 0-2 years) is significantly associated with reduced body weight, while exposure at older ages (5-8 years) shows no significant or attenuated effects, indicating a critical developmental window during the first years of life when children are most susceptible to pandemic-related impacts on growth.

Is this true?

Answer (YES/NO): NO